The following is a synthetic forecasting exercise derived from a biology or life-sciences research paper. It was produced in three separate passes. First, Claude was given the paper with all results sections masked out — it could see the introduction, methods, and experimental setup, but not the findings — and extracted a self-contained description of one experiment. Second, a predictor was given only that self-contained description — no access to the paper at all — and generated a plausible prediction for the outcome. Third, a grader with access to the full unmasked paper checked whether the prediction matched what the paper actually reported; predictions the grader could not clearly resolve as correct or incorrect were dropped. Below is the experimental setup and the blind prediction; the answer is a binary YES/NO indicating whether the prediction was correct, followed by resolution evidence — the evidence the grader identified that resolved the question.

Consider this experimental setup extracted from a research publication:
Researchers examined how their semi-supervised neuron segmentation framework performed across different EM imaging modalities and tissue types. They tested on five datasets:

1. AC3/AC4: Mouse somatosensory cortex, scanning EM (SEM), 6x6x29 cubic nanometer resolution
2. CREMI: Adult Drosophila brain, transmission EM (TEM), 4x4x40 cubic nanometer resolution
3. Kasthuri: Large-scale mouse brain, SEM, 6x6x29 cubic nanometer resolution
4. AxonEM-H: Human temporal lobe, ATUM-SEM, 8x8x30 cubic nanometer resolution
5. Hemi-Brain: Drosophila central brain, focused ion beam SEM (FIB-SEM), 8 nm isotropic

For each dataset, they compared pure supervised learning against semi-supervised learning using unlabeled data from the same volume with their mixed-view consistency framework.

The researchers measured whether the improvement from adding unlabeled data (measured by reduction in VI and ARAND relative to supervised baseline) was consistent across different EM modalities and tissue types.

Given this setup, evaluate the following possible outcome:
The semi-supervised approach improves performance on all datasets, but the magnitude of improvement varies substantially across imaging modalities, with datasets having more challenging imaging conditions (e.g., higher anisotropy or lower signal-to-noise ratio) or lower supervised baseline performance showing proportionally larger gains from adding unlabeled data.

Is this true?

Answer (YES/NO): NO